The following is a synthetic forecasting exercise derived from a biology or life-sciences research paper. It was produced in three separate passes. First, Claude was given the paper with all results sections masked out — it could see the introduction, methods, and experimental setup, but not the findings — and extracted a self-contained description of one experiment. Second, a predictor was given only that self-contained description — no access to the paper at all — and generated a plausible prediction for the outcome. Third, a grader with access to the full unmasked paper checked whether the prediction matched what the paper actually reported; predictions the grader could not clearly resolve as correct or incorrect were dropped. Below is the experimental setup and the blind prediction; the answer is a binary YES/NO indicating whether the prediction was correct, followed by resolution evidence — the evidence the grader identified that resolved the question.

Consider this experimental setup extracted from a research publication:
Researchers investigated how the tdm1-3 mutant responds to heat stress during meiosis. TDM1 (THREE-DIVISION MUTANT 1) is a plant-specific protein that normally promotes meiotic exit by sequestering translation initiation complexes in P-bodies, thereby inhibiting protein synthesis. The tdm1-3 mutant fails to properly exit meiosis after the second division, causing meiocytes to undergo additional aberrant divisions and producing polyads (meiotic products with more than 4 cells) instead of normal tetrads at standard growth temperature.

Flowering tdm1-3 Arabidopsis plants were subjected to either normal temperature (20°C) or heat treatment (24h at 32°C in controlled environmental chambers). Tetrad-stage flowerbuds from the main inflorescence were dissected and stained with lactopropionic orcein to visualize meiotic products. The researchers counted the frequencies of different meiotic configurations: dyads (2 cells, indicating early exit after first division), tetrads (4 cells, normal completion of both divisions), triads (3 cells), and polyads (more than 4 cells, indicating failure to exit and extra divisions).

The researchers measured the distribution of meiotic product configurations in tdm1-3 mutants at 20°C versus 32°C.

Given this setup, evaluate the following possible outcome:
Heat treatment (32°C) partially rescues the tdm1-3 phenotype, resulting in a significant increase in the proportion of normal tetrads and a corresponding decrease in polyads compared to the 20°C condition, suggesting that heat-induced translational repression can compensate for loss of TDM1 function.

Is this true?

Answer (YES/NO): YES